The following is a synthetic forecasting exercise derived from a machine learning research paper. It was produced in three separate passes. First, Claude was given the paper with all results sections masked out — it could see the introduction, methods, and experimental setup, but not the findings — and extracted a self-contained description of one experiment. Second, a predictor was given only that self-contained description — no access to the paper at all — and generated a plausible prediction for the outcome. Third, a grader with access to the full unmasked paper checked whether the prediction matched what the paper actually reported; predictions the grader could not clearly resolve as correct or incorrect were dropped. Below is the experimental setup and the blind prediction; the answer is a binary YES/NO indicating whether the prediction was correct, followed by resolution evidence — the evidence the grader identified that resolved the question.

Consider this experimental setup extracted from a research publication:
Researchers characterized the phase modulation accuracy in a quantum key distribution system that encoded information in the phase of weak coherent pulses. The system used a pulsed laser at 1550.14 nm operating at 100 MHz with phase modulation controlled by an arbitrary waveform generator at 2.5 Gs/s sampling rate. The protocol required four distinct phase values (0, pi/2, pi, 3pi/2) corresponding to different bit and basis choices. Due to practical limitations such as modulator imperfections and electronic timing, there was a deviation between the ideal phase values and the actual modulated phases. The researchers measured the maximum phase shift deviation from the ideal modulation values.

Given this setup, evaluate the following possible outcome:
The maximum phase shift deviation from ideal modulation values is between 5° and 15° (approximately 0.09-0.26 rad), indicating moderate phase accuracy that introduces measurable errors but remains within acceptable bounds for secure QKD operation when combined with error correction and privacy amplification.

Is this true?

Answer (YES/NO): NO